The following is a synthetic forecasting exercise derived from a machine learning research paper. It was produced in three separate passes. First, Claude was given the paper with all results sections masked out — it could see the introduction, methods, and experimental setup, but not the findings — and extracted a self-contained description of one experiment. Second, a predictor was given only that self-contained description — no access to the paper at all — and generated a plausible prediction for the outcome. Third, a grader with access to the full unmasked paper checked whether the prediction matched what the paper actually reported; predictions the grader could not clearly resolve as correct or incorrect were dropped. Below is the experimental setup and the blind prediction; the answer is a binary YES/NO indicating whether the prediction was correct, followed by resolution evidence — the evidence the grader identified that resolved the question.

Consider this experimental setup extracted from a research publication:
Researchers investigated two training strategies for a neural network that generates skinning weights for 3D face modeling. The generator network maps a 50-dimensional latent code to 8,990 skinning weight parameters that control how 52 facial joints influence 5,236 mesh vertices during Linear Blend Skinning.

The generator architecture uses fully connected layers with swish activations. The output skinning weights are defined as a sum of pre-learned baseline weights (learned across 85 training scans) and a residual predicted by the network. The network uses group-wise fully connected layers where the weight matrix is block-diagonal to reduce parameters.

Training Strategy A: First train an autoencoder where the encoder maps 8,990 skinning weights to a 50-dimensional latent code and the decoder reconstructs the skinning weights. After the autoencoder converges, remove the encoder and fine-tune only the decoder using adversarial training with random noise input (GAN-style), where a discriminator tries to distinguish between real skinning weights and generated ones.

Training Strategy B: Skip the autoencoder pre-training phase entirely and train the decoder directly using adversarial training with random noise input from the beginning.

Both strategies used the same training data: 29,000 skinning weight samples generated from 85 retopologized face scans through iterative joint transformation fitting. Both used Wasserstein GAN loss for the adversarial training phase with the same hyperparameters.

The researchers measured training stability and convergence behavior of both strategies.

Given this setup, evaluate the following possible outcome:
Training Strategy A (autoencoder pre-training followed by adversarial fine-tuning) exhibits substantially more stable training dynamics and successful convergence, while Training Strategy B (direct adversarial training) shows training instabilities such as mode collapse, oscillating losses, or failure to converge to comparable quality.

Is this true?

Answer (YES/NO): YES